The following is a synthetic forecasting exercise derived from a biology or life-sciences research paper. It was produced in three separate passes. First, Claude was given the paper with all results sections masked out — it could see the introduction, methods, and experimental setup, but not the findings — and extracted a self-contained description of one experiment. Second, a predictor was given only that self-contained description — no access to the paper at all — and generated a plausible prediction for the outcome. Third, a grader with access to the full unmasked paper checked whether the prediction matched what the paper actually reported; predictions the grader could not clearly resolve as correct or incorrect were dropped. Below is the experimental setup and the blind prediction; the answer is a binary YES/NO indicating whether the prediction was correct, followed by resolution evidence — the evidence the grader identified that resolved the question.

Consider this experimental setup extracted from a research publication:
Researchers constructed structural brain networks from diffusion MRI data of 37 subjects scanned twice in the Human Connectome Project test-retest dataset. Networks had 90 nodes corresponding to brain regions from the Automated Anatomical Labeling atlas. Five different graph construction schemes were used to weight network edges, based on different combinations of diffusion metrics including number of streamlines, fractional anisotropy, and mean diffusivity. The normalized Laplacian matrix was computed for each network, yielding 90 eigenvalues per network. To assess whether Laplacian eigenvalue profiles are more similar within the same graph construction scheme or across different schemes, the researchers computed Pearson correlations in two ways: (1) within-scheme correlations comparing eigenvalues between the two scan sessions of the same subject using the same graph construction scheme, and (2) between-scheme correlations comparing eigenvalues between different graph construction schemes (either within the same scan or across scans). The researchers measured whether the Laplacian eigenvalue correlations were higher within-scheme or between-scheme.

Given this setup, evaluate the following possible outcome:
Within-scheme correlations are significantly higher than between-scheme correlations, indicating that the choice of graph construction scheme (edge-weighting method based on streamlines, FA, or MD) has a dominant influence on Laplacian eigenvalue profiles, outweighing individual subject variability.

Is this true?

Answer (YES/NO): NO